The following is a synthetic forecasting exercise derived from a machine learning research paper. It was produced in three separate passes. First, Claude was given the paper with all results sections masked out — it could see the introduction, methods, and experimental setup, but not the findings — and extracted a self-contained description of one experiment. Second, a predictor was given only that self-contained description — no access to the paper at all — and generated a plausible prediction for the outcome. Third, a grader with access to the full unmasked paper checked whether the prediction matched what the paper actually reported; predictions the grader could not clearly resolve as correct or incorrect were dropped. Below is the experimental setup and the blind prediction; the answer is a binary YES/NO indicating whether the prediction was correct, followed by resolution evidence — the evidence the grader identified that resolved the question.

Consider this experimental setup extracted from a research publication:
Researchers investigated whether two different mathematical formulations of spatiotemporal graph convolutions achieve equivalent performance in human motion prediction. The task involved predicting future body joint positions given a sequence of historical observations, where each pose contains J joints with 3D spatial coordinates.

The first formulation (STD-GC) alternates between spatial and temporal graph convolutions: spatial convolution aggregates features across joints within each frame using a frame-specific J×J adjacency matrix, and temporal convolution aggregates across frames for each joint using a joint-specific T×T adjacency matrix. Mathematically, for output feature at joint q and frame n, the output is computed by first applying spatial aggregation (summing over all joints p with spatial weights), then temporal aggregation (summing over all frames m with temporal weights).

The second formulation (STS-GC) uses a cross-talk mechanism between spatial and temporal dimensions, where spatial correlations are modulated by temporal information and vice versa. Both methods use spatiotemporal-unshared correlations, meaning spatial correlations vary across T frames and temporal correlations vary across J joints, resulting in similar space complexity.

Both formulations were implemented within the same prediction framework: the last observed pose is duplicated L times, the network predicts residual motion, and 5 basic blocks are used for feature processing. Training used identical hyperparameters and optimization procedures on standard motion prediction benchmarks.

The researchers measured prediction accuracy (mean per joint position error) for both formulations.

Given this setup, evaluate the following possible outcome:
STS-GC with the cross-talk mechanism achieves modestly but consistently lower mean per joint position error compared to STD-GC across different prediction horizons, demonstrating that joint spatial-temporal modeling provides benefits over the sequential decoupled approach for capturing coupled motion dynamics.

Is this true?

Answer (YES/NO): NO